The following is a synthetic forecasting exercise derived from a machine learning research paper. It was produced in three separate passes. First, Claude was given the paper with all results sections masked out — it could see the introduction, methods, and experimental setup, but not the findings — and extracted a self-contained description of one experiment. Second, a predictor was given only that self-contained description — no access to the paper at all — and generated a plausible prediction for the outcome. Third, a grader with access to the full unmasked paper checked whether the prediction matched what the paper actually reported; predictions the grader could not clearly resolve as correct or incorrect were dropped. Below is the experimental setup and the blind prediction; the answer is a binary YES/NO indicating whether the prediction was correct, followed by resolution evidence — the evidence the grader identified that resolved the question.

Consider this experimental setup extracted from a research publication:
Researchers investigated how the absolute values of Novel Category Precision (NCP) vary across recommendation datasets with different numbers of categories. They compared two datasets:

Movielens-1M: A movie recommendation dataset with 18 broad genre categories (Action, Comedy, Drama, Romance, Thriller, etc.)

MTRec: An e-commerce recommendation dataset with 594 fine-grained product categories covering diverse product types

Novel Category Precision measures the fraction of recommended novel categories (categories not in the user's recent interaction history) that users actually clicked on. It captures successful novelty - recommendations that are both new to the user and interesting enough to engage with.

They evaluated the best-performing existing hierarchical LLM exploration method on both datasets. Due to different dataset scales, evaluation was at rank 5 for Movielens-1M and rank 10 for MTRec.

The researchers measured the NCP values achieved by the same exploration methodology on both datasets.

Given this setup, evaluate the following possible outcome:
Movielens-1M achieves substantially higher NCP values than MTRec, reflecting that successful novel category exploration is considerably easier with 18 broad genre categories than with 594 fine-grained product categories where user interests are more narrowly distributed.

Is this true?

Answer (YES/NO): YES